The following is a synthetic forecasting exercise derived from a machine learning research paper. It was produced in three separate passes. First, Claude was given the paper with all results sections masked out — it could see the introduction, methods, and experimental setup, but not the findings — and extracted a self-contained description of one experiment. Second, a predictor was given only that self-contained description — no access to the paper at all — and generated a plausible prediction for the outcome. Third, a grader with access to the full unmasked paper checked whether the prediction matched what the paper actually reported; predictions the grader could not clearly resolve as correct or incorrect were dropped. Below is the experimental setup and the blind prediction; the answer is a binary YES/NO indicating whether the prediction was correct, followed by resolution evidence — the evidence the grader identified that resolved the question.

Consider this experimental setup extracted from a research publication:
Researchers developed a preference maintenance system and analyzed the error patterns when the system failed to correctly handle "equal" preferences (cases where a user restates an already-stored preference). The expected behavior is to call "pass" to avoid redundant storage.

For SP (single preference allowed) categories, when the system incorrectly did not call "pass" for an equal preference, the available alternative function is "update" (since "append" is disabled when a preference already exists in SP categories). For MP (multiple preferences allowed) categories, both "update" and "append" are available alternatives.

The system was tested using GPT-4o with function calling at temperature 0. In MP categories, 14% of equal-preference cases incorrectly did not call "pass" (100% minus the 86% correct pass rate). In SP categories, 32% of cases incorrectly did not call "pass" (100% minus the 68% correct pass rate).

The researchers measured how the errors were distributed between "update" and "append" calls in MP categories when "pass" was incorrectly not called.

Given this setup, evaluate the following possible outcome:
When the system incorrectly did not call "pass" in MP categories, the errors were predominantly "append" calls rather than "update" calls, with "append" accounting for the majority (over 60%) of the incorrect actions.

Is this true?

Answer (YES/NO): YES